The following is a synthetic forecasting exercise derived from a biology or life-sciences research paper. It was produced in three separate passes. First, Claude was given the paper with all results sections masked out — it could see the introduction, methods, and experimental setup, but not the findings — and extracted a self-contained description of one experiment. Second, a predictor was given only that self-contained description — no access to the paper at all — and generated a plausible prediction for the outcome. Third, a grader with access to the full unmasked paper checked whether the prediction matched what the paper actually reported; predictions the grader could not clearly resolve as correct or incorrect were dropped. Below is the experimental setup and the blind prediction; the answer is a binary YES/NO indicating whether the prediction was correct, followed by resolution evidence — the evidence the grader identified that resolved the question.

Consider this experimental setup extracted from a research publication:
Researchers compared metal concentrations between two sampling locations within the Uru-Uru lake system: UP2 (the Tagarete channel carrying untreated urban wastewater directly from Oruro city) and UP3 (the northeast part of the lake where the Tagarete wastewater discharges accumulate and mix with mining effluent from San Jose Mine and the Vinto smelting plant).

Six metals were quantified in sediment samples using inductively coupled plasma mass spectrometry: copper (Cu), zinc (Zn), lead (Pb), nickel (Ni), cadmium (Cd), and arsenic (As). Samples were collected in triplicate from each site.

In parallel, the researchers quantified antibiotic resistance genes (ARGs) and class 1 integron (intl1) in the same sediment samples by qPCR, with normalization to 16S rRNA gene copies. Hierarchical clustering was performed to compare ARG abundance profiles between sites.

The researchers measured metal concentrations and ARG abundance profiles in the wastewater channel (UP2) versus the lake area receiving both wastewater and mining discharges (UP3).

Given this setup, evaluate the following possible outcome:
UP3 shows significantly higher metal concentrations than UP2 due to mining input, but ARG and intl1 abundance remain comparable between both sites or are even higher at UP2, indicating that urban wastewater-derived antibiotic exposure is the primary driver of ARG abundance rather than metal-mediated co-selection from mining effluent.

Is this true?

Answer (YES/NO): NO